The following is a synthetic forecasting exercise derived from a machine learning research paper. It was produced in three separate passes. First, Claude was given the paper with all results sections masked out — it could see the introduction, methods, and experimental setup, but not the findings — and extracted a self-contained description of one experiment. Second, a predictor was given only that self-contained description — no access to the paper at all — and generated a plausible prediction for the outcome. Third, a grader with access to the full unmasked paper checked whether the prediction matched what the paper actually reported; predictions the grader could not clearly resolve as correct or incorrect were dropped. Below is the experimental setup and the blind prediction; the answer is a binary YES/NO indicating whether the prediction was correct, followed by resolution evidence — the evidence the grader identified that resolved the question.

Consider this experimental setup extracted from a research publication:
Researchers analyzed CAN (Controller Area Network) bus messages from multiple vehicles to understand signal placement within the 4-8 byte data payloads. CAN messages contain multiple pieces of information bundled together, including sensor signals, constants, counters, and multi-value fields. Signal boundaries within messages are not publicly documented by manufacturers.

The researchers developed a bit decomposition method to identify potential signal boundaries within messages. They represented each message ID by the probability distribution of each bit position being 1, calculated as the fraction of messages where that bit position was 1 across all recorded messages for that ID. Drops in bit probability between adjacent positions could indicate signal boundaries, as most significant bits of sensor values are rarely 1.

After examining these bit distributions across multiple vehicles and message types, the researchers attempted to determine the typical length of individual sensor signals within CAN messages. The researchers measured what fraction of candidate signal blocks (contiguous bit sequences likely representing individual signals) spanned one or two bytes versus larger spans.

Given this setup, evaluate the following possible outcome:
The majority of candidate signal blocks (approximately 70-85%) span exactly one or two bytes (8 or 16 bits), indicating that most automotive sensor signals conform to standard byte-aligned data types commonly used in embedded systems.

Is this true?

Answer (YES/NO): NO